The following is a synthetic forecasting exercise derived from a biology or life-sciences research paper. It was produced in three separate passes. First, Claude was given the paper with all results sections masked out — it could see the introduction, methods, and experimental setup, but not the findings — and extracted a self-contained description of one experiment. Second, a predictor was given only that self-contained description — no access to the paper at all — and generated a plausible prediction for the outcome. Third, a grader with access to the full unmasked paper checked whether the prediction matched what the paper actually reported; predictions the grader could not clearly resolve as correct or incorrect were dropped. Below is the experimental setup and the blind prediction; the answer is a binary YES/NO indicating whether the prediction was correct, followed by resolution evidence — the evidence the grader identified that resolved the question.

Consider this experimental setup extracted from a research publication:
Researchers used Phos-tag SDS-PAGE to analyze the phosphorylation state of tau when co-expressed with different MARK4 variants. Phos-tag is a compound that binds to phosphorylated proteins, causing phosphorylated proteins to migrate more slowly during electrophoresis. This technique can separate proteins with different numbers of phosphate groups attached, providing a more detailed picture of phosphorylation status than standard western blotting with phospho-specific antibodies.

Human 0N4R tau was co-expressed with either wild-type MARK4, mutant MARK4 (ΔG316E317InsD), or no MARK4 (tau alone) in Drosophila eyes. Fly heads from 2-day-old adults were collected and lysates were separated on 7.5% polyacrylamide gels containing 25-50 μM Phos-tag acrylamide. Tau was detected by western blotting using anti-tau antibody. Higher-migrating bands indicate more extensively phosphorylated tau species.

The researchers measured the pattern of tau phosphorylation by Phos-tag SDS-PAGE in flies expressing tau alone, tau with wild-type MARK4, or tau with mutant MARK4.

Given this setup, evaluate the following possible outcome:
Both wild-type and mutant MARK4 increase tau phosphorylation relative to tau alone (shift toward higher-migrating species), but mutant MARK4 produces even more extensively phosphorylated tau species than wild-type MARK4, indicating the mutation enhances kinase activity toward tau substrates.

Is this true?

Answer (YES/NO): NO